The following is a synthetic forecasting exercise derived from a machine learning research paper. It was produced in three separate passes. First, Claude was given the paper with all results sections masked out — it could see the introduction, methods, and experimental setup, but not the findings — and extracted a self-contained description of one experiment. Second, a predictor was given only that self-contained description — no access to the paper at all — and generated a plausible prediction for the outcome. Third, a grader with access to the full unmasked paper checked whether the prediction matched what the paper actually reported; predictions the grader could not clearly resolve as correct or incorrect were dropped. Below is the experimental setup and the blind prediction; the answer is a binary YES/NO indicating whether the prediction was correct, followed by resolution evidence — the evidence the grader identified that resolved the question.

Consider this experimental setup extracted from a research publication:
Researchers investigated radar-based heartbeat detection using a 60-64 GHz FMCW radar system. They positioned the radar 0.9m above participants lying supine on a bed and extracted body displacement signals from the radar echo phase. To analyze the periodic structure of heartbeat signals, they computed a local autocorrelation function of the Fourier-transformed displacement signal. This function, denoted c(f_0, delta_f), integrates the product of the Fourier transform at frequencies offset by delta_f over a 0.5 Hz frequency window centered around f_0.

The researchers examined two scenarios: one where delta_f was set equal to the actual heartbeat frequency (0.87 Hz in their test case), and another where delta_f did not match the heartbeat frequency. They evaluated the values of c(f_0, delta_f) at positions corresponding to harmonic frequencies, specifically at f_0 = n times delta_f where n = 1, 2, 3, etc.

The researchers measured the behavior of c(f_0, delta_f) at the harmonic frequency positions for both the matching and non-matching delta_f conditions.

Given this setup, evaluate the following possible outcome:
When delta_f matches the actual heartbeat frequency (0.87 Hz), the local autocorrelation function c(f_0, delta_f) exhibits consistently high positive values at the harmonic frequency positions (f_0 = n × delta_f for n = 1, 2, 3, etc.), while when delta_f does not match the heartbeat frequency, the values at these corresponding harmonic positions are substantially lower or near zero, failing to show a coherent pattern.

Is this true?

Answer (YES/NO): YES